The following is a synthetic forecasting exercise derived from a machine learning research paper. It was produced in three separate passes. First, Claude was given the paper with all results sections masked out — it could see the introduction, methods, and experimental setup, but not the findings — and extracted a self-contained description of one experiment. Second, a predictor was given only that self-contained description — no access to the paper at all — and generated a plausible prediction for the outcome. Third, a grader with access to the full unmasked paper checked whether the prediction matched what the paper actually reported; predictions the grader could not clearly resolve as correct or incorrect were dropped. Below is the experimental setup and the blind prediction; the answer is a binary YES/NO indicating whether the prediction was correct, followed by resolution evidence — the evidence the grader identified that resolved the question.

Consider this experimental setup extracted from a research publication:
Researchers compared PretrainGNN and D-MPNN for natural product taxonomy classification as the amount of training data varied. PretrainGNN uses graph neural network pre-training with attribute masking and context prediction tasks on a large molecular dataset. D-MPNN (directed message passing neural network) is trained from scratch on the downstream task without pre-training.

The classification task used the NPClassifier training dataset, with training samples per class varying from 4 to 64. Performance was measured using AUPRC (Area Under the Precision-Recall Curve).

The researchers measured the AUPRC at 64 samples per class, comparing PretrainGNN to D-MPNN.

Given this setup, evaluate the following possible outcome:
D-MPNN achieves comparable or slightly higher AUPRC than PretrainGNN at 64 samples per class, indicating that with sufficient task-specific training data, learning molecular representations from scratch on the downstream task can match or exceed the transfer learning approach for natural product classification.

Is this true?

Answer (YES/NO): YES